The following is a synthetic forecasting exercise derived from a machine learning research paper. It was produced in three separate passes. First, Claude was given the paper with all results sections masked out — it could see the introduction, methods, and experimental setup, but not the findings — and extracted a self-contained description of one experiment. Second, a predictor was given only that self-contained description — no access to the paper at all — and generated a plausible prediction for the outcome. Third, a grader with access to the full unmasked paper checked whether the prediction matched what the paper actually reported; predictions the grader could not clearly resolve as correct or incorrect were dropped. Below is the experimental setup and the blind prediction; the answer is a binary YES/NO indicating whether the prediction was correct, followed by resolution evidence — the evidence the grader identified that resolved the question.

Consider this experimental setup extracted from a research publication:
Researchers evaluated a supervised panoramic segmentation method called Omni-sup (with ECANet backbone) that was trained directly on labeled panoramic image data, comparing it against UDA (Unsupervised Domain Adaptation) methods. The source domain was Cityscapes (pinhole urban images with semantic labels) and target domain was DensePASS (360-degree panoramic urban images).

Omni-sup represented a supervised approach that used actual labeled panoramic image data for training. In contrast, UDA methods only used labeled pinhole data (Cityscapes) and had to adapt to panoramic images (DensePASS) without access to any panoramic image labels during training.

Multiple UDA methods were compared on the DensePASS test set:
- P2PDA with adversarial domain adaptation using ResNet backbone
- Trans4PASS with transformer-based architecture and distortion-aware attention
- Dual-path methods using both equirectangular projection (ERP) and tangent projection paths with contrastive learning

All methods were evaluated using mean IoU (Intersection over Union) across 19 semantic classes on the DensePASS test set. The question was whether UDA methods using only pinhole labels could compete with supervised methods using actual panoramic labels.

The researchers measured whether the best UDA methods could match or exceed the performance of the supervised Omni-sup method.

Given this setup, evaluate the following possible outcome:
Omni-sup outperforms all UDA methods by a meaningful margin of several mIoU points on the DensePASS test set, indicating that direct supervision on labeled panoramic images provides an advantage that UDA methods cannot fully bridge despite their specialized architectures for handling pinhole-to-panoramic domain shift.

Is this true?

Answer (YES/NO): NO